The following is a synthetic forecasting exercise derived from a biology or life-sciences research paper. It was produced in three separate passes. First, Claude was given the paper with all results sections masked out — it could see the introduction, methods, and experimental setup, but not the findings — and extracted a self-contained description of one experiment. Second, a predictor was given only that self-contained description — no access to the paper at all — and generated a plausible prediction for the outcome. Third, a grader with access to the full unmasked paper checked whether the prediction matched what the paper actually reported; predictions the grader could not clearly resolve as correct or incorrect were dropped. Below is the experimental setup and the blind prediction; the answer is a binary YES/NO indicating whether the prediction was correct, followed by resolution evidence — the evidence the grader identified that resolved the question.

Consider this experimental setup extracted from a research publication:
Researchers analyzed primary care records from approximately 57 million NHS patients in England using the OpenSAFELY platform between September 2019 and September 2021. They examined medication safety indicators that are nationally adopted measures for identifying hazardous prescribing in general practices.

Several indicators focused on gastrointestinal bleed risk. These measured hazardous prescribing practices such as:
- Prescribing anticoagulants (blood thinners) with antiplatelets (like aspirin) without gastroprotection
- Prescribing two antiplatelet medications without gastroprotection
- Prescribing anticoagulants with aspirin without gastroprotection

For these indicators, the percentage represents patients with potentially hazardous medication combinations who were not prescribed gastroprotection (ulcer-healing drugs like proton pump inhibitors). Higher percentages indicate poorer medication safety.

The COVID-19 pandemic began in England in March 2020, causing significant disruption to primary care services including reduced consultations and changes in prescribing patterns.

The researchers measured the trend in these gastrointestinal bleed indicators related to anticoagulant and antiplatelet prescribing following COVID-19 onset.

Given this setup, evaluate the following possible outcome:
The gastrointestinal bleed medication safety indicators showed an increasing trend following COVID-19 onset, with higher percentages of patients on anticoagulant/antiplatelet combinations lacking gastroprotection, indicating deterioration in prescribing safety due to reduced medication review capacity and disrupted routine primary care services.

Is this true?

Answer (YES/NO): NO